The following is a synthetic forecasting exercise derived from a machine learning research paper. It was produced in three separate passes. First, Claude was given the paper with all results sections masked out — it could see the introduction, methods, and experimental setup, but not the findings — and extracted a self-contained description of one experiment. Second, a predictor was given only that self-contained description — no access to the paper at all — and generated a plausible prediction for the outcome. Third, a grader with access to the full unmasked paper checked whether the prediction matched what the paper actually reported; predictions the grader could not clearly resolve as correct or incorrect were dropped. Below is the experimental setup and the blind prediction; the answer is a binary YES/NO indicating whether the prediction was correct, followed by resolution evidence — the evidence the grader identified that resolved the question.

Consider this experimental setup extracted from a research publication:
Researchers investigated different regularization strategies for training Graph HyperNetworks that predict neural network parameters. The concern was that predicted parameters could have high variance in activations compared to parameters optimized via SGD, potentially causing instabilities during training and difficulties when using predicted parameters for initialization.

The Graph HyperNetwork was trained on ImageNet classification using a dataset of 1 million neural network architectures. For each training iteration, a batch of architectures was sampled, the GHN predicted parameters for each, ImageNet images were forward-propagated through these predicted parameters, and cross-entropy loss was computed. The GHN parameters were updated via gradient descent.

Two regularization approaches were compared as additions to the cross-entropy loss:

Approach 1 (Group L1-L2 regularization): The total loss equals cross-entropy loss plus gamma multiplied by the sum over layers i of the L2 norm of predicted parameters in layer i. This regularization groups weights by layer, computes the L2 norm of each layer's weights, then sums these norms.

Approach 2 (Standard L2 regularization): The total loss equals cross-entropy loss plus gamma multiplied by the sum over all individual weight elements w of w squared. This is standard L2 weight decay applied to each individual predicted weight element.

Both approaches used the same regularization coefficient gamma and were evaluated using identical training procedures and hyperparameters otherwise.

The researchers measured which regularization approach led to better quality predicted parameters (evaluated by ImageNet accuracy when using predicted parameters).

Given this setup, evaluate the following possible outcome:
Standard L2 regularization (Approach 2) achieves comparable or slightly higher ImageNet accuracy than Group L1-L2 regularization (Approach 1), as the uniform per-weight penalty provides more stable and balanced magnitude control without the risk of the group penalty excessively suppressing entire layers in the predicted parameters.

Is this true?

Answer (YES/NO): NO